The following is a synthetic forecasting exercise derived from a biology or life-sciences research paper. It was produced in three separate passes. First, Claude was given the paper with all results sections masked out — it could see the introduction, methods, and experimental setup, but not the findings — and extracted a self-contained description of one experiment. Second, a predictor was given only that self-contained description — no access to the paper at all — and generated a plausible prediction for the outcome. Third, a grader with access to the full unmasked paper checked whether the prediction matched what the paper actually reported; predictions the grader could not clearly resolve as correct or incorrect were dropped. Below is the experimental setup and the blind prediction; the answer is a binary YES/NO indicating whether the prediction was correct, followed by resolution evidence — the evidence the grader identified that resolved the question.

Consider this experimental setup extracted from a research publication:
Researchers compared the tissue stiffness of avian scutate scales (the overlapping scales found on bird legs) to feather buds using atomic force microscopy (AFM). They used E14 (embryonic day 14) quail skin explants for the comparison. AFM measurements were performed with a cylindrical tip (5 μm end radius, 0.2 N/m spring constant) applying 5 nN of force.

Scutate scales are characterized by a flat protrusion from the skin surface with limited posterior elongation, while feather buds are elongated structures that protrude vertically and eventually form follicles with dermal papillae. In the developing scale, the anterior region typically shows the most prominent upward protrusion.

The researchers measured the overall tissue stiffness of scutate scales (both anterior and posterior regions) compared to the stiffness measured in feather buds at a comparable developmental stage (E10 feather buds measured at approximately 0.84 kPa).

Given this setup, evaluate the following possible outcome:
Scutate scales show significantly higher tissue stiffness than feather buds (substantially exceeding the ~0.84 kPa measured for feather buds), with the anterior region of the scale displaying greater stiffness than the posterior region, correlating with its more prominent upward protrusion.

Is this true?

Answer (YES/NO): NO